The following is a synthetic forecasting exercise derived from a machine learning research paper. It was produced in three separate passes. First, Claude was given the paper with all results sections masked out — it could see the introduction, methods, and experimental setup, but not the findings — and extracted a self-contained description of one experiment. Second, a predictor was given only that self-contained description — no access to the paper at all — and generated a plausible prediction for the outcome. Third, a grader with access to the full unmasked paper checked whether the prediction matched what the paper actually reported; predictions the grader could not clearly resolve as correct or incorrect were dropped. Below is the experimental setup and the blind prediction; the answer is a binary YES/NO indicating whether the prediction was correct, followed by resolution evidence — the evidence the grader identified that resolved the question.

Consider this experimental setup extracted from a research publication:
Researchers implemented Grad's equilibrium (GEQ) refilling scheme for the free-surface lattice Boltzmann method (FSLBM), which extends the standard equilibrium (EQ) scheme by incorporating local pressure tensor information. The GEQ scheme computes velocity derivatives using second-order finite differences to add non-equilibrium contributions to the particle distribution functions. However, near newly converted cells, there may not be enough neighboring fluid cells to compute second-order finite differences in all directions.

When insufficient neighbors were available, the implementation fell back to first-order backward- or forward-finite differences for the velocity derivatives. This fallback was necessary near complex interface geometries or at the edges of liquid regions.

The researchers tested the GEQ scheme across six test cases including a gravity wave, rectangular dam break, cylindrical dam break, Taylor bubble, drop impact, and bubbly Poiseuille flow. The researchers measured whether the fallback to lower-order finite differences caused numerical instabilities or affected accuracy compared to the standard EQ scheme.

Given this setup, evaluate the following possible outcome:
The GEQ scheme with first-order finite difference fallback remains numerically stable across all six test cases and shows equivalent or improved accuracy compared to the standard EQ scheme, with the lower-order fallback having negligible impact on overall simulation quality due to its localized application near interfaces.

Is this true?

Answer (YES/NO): NO